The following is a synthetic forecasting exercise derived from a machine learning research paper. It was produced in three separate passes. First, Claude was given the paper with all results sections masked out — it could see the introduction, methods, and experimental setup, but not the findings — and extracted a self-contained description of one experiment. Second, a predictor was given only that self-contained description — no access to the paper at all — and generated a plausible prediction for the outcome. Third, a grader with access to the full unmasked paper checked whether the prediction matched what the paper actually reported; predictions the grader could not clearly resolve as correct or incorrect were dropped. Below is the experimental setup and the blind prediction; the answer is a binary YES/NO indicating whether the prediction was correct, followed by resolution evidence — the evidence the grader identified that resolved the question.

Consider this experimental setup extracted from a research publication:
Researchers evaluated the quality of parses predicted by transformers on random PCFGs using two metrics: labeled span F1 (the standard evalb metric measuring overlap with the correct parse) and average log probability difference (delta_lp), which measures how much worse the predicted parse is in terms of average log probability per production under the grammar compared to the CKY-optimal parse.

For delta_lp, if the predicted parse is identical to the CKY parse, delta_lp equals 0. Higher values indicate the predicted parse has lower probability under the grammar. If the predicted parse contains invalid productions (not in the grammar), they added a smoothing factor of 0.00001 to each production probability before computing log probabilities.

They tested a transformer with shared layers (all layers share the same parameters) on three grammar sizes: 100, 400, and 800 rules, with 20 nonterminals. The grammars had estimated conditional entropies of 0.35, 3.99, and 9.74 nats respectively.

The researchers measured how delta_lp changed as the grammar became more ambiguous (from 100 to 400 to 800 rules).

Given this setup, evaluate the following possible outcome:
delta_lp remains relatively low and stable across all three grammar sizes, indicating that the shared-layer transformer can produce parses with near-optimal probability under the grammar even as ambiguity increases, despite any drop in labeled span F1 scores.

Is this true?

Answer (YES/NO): NO